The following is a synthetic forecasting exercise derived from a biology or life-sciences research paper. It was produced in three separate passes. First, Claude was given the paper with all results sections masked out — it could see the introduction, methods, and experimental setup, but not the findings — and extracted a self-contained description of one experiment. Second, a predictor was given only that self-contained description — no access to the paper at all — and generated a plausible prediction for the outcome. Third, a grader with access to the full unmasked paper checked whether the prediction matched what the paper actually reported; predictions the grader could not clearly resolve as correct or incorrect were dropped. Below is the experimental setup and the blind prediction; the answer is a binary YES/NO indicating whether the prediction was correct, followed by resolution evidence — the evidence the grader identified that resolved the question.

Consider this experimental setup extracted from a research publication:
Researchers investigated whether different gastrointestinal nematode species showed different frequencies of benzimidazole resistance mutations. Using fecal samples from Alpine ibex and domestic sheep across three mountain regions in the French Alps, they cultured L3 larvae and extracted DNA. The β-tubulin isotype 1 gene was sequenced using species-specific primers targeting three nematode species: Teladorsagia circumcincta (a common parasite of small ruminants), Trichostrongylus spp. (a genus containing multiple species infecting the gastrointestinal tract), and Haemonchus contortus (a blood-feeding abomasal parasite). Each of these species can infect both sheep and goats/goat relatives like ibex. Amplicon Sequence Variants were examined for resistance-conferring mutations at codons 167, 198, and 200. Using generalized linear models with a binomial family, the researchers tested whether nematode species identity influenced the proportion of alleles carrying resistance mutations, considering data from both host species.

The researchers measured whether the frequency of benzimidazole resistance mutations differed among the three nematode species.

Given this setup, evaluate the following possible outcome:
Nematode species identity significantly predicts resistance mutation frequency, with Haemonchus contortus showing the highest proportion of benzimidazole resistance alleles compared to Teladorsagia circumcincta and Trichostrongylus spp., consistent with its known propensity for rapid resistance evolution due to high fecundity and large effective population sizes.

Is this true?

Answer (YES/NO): NO